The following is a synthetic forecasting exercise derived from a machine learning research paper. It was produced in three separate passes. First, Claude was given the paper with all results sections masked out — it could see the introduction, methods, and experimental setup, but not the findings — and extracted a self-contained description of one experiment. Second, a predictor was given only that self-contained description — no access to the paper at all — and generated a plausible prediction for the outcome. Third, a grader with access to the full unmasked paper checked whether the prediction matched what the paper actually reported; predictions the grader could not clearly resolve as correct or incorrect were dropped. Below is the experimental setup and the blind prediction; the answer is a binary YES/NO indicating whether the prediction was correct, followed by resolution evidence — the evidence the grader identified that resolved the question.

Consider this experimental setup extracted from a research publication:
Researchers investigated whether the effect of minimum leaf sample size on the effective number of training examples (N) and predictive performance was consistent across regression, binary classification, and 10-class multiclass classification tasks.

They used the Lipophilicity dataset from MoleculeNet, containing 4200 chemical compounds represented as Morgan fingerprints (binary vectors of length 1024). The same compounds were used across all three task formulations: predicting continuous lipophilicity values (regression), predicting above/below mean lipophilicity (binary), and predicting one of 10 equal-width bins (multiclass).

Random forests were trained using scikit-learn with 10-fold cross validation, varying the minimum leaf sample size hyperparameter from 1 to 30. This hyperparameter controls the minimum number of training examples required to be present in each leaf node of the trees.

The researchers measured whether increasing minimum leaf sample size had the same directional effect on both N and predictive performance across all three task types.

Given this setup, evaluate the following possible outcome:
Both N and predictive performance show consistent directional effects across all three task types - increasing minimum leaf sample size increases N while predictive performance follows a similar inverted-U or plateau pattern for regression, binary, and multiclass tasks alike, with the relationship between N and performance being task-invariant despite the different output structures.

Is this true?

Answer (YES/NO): NO